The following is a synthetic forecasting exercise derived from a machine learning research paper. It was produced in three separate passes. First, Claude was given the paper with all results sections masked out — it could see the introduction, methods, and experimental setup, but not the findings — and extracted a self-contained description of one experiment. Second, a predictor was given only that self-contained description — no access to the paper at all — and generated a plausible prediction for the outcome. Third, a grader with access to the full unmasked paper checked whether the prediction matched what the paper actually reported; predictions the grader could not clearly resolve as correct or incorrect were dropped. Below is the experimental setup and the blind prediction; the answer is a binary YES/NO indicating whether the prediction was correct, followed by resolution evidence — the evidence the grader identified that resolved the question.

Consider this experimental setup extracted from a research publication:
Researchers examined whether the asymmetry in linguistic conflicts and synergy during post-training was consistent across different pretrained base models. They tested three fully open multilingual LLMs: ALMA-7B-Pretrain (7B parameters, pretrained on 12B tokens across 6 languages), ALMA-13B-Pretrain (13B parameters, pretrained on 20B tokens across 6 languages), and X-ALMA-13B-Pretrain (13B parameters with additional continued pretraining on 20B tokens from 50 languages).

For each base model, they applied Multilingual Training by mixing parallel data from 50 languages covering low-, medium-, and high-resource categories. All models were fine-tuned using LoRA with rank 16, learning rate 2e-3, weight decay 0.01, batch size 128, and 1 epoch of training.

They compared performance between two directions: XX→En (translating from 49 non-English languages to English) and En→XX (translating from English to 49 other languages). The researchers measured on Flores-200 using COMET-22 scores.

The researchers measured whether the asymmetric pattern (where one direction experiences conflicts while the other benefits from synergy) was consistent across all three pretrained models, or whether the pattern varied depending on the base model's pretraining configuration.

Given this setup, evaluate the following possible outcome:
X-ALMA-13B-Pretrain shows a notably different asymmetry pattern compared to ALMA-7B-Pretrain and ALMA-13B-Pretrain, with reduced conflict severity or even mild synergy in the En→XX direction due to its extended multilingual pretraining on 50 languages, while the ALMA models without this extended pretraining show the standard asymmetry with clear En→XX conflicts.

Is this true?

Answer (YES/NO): NO